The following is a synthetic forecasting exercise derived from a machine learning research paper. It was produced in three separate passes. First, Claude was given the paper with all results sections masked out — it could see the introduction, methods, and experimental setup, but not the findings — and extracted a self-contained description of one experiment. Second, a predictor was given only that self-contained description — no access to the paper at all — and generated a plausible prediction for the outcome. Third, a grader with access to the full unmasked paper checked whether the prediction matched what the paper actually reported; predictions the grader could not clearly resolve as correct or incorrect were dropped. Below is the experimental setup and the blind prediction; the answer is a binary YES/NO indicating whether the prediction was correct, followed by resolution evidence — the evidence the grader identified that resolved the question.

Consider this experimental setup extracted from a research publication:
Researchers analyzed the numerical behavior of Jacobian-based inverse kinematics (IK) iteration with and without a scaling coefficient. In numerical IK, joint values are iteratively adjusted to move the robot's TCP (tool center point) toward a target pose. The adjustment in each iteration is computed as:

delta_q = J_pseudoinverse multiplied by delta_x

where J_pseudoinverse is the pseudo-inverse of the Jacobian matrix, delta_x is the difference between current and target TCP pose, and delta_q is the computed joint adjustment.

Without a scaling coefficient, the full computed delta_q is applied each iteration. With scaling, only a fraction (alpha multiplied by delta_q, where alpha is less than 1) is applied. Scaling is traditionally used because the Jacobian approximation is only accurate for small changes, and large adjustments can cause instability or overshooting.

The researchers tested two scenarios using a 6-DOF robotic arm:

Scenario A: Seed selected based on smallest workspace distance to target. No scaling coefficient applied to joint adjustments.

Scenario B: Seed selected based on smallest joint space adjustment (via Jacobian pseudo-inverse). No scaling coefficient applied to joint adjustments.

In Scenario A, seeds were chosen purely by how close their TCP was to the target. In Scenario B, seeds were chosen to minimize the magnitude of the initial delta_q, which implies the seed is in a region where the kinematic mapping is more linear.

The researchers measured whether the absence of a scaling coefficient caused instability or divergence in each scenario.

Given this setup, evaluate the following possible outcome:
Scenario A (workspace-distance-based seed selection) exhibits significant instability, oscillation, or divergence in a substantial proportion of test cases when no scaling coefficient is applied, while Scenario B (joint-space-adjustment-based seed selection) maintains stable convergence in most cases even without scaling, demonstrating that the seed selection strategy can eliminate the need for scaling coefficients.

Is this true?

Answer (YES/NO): YES